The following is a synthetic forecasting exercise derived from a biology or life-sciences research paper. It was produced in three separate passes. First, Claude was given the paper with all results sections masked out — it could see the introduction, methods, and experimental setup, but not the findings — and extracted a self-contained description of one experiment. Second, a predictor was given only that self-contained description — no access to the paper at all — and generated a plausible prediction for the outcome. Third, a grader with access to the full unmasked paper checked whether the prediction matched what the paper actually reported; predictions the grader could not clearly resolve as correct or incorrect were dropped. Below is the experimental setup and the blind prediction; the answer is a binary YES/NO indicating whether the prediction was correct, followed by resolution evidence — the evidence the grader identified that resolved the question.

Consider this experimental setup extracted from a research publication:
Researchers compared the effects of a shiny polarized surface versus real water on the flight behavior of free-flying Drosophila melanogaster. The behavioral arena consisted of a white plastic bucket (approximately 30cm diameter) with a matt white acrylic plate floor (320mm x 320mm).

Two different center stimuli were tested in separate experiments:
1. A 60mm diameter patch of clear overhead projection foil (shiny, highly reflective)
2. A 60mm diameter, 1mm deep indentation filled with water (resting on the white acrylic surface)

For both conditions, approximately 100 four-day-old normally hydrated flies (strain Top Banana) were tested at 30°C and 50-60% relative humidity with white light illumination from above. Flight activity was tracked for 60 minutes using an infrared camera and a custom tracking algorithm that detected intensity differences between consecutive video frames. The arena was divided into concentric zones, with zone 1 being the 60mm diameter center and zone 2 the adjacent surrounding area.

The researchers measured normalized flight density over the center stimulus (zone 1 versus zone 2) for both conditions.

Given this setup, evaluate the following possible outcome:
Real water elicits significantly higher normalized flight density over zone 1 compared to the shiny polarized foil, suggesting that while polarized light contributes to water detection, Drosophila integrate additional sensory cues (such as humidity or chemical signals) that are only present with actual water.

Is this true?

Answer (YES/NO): NO